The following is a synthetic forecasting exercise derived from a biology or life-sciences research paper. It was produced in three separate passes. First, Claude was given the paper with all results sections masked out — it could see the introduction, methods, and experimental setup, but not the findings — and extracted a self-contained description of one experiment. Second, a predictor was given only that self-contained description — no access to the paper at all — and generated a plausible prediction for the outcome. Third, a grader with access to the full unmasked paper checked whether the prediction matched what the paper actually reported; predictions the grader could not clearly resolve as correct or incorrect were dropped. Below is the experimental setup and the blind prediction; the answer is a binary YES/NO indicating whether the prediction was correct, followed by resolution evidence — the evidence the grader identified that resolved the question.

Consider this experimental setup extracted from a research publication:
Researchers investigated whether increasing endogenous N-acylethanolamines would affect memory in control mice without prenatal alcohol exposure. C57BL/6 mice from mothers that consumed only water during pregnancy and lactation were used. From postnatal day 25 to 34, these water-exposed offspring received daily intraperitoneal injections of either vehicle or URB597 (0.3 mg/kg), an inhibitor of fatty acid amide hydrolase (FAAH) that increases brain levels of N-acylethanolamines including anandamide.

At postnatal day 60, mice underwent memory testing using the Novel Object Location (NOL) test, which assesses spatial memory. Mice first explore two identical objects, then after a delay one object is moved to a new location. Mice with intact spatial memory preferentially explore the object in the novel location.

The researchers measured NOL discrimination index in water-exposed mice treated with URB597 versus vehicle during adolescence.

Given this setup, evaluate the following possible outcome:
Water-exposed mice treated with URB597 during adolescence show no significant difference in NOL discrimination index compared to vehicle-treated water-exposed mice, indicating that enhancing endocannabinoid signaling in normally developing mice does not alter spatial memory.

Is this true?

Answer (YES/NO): YES